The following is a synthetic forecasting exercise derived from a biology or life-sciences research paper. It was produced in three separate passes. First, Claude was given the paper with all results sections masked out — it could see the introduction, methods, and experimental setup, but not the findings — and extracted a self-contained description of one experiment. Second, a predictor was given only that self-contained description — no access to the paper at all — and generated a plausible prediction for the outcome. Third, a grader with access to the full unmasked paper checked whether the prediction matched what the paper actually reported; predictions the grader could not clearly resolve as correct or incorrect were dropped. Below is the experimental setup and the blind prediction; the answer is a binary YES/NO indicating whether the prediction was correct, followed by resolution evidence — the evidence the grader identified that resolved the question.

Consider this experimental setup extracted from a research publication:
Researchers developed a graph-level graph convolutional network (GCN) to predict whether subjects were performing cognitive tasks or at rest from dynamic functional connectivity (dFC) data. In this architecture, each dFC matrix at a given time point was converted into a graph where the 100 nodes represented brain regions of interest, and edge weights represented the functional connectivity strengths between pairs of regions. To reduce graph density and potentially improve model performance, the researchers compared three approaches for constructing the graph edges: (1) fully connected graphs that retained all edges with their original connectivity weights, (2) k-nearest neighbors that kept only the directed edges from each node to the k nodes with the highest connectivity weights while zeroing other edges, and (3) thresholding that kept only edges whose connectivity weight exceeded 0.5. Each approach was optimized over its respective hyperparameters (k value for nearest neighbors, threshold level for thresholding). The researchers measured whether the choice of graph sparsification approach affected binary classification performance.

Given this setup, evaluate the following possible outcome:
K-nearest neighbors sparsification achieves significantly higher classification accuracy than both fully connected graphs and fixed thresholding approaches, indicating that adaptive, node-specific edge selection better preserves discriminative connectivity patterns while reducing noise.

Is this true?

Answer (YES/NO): NO